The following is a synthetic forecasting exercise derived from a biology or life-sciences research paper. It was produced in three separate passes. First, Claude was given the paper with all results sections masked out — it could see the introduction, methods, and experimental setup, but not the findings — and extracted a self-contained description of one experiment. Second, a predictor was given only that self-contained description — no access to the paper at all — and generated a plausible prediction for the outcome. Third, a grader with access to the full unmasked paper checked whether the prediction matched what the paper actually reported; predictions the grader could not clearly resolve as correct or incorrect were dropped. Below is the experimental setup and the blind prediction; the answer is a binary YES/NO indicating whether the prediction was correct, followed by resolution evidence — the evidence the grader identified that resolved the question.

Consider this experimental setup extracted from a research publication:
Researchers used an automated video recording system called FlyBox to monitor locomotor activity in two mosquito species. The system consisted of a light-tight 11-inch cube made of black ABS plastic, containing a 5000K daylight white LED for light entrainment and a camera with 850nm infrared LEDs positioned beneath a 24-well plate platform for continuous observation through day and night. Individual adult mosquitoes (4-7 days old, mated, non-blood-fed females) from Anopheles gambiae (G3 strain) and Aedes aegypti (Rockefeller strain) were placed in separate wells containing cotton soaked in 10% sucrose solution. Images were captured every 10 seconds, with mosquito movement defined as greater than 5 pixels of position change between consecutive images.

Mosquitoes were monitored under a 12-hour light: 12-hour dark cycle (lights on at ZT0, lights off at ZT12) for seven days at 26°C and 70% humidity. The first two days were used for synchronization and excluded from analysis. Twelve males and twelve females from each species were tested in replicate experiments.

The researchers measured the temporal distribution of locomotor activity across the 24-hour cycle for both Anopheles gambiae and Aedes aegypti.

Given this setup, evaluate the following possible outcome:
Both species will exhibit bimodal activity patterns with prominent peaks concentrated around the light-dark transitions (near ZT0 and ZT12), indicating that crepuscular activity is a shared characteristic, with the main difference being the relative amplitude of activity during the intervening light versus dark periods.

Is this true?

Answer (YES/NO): NO